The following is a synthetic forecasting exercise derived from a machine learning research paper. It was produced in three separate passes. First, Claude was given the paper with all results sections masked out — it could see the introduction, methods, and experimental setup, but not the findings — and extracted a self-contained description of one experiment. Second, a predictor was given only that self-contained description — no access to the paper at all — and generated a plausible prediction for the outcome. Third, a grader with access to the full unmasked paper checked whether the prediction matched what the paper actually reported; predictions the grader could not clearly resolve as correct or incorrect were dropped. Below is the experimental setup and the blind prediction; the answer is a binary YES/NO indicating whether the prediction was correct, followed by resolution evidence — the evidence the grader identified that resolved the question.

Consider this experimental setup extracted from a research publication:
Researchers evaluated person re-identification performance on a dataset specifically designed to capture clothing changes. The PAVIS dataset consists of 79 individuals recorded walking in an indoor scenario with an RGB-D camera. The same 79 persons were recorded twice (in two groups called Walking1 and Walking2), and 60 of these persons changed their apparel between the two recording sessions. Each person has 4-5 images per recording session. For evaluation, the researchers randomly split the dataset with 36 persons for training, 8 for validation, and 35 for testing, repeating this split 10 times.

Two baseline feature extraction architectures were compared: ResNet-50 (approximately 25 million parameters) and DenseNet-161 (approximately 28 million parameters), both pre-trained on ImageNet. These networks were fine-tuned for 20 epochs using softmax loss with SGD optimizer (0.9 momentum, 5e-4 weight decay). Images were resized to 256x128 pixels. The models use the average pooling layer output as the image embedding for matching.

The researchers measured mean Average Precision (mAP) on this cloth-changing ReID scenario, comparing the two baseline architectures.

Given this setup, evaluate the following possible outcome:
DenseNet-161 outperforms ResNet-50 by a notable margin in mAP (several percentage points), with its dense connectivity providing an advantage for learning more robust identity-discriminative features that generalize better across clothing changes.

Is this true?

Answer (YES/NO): NO